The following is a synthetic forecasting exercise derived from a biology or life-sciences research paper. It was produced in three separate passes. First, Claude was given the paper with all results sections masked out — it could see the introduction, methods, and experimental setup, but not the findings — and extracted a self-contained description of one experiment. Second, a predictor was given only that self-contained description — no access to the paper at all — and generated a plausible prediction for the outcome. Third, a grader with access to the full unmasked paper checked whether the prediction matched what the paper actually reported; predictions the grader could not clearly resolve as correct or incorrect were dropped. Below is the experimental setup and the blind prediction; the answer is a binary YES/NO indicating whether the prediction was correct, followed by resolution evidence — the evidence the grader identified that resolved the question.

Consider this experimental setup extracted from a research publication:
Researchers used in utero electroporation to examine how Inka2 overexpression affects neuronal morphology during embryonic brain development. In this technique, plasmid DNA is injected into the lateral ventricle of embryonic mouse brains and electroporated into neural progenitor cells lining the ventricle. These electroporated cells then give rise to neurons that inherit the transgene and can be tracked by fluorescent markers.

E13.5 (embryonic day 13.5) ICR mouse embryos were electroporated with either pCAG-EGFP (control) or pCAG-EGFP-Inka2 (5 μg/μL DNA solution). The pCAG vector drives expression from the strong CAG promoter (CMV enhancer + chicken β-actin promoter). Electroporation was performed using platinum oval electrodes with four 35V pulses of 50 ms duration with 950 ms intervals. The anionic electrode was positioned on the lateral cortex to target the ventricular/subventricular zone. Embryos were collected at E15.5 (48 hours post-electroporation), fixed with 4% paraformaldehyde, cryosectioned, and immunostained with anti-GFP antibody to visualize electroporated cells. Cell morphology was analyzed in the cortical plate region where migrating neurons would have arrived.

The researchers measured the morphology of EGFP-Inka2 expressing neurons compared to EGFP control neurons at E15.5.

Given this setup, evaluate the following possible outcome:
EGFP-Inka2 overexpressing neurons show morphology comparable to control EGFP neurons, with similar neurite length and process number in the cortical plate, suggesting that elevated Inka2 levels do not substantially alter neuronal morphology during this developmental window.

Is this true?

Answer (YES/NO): NO